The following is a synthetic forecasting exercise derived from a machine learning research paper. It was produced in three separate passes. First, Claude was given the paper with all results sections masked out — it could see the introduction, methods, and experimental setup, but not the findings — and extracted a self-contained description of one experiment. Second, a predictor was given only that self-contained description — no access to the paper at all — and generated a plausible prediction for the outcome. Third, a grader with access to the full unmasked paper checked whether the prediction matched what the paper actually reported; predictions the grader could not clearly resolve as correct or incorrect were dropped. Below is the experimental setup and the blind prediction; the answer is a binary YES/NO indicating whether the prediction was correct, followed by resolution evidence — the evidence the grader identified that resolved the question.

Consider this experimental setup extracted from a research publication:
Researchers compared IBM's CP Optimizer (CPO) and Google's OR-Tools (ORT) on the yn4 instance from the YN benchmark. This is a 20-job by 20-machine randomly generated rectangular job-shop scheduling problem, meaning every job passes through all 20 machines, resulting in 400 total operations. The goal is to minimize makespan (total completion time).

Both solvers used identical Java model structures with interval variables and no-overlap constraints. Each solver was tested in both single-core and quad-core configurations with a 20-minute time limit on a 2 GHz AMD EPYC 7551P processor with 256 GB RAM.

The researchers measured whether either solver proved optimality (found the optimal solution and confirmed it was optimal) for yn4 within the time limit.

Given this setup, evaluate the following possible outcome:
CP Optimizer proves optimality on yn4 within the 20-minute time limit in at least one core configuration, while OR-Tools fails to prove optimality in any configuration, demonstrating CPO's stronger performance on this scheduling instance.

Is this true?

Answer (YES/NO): NO